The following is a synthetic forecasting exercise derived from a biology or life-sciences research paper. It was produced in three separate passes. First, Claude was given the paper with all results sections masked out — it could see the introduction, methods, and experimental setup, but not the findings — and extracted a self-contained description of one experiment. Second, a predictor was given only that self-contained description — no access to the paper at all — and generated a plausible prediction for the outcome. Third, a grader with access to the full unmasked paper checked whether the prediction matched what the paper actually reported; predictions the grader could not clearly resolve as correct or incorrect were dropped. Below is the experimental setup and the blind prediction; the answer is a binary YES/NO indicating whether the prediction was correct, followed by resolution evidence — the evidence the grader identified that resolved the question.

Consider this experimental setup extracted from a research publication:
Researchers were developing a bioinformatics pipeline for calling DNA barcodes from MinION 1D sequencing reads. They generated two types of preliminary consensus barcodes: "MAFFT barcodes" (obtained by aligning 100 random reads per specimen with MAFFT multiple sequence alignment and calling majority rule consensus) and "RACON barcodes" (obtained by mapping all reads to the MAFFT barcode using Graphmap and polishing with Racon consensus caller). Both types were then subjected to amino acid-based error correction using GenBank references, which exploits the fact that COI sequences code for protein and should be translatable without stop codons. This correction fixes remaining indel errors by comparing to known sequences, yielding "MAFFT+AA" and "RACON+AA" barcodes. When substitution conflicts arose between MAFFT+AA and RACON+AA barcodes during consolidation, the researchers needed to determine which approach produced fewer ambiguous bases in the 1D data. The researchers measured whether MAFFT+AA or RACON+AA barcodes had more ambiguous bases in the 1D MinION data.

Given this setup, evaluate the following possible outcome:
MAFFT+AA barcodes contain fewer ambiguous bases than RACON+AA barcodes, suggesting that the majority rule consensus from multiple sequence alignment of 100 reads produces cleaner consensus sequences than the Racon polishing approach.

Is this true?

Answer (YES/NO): NO